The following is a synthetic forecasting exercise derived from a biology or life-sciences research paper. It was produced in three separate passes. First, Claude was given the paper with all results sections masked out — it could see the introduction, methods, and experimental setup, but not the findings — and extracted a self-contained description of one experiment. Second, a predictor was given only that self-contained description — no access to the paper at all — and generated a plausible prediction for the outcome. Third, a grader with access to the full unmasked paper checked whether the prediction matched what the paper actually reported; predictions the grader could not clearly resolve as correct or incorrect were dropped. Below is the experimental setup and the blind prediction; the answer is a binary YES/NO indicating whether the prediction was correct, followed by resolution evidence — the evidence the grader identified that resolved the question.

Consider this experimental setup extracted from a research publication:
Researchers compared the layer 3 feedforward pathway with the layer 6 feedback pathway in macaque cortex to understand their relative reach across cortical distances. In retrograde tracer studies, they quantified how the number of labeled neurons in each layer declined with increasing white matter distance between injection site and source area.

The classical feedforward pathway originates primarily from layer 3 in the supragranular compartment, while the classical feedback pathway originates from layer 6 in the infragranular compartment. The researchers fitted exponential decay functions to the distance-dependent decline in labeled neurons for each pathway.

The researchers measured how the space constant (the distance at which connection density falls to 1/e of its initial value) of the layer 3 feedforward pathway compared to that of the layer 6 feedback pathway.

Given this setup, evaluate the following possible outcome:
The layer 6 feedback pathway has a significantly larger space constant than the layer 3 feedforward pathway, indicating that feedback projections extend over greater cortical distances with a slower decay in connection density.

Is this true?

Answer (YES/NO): YES